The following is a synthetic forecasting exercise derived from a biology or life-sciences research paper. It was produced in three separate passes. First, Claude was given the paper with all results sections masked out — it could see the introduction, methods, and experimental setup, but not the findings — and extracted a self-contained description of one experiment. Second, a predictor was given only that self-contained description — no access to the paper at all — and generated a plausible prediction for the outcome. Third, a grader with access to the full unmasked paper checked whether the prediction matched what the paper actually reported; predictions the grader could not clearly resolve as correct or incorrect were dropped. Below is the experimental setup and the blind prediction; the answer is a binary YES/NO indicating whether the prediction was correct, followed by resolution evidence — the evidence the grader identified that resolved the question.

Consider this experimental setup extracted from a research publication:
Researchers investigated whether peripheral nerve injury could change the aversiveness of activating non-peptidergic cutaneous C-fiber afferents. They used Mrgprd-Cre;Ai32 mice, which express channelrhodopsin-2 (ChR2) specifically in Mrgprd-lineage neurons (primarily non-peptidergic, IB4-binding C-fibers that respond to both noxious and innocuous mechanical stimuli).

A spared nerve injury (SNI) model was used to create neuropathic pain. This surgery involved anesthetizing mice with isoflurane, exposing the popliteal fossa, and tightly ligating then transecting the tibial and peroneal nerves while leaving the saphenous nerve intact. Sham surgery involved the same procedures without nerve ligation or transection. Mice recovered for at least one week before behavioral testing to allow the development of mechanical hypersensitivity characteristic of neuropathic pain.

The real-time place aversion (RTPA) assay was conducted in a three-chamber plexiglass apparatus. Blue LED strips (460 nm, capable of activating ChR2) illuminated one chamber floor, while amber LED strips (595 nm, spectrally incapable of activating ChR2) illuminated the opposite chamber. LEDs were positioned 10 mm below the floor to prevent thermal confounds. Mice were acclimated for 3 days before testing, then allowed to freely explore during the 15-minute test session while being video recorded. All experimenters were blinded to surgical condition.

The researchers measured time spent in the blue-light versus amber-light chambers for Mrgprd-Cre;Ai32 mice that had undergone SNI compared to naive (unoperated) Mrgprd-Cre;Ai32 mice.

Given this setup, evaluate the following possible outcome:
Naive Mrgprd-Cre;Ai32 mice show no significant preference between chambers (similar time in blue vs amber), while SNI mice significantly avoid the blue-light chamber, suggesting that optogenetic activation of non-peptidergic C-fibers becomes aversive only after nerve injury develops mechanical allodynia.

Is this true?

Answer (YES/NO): YES